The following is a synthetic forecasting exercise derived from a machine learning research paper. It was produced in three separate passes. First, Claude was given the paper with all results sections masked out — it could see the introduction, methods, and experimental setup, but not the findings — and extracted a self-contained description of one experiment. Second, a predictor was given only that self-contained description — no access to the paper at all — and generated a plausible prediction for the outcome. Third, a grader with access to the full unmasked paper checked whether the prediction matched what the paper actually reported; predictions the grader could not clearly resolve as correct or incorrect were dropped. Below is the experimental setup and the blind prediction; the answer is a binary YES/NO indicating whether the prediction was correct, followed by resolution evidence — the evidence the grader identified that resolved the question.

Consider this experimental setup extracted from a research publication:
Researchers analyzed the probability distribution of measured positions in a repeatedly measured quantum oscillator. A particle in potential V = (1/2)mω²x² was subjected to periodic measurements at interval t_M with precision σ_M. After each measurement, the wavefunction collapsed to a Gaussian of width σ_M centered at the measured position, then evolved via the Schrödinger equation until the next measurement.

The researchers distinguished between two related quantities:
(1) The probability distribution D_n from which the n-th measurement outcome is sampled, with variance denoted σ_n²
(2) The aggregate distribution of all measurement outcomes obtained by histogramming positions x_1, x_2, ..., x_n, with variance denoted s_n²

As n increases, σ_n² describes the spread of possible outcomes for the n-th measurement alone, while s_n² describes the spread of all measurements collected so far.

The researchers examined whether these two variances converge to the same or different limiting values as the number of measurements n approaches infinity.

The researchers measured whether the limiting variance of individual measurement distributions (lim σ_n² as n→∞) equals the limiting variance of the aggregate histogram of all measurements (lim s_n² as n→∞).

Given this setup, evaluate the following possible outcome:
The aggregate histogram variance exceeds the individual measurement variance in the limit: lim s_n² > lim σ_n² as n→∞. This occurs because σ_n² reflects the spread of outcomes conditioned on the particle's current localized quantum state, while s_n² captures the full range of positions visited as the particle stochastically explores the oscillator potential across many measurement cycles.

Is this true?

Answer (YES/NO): NO